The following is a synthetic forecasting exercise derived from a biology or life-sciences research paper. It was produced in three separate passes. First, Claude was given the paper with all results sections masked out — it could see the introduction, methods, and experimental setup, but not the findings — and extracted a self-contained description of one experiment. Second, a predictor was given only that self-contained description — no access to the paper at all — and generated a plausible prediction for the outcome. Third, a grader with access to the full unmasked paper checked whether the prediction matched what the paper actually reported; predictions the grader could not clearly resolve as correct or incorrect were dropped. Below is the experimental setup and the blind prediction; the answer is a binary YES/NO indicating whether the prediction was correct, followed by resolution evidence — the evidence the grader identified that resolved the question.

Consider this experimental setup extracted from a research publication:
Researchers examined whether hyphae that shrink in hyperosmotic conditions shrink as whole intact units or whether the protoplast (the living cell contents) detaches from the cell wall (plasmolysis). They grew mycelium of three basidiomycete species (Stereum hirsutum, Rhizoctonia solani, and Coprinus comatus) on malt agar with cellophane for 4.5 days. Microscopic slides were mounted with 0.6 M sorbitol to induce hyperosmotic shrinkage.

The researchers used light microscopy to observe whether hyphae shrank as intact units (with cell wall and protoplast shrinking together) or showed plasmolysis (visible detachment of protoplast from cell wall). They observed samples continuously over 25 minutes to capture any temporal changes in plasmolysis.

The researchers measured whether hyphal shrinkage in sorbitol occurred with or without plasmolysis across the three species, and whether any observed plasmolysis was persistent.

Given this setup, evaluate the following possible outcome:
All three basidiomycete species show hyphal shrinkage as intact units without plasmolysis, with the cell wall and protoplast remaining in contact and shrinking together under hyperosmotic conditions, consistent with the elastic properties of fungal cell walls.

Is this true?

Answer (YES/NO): NO